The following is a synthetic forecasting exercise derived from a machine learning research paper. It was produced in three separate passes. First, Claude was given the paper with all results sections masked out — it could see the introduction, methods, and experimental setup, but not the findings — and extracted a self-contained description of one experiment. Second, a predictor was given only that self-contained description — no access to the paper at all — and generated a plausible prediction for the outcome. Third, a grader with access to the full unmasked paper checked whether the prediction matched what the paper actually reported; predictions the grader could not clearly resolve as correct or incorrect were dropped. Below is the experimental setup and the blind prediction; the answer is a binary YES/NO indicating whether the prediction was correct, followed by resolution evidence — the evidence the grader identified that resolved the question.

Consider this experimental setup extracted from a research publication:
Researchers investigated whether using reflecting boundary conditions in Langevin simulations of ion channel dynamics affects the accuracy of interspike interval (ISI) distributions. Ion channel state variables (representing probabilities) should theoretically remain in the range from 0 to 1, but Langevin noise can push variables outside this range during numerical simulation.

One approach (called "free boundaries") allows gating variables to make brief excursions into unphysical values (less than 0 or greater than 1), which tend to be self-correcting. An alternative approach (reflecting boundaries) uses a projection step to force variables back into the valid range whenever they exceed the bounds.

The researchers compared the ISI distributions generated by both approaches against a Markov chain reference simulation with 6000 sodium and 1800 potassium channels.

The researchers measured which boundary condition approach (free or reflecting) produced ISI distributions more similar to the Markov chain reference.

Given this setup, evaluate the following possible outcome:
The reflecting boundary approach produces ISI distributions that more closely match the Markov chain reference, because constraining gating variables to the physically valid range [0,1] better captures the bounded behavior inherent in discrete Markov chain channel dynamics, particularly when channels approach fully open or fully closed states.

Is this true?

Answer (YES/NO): NO